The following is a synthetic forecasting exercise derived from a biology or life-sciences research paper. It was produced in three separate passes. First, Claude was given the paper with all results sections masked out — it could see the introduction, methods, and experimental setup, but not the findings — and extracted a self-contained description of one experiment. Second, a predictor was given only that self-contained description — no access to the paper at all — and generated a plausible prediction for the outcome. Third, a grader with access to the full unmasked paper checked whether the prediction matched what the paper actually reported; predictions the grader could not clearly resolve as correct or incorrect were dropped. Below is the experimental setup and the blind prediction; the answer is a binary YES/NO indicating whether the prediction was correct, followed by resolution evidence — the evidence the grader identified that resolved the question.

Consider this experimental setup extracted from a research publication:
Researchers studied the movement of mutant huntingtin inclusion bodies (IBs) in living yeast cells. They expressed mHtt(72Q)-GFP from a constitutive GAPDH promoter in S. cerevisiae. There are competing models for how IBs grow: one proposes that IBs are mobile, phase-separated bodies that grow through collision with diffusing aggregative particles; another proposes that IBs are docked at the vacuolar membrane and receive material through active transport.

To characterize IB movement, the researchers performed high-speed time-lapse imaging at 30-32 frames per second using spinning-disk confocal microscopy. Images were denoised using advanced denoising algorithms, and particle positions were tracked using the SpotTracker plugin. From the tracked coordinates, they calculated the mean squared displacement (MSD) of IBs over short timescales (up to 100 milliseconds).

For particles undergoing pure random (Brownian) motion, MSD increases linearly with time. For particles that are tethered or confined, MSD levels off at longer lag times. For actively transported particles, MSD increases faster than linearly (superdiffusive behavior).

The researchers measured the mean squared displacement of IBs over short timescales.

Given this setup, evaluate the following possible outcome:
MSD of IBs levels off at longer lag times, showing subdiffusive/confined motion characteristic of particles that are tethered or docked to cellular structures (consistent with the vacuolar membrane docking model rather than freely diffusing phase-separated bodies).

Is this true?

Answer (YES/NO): NO